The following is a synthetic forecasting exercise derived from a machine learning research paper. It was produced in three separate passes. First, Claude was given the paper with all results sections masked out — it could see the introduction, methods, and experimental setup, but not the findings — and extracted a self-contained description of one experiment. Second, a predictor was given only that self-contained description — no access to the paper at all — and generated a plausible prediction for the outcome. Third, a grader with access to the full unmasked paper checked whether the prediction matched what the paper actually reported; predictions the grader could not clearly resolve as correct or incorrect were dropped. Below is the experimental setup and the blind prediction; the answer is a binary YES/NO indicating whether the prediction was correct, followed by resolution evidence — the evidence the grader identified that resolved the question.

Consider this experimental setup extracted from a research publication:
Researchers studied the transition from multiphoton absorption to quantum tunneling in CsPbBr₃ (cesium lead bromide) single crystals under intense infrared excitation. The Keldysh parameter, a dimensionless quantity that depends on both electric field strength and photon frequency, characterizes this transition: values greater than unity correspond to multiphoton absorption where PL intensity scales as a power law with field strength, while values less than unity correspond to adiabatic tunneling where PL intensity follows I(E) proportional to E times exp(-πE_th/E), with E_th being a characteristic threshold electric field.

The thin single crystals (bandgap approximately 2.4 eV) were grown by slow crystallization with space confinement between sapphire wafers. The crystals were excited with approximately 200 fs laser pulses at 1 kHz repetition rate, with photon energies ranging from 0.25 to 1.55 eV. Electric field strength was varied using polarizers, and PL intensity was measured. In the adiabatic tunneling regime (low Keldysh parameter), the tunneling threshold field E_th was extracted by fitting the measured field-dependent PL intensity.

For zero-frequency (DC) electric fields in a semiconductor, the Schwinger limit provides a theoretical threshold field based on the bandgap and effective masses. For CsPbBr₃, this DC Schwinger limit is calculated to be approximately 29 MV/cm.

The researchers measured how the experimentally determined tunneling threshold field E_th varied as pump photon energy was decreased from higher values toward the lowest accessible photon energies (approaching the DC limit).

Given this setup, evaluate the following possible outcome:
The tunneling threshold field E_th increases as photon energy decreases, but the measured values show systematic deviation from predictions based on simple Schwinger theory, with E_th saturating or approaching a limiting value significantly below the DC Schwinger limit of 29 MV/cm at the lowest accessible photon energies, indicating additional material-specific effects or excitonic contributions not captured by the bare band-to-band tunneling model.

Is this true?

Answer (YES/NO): NO